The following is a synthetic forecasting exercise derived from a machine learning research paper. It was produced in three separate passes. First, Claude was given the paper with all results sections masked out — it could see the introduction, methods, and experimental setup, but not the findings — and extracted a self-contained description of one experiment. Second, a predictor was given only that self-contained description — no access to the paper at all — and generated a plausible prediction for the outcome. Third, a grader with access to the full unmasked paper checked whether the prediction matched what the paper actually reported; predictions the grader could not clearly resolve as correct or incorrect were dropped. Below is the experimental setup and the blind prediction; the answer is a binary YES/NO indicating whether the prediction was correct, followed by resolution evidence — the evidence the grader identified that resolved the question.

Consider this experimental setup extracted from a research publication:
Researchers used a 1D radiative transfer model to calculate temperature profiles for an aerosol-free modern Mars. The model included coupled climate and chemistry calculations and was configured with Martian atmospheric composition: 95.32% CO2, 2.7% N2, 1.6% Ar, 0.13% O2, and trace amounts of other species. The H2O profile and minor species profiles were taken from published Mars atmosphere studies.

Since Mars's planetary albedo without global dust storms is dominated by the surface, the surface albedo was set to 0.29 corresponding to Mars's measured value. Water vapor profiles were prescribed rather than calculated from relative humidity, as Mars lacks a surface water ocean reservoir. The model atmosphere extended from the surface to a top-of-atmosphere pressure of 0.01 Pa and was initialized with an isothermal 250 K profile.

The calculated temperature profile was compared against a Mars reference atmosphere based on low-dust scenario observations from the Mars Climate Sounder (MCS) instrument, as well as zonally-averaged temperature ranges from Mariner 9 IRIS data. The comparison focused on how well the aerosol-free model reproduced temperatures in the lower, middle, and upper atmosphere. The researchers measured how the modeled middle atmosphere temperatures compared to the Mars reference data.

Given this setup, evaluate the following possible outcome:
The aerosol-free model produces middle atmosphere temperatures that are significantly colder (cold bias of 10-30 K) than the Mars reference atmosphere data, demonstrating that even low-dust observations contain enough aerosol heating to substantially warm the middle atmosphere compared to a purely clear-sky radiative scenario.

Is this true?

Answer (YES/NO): YES